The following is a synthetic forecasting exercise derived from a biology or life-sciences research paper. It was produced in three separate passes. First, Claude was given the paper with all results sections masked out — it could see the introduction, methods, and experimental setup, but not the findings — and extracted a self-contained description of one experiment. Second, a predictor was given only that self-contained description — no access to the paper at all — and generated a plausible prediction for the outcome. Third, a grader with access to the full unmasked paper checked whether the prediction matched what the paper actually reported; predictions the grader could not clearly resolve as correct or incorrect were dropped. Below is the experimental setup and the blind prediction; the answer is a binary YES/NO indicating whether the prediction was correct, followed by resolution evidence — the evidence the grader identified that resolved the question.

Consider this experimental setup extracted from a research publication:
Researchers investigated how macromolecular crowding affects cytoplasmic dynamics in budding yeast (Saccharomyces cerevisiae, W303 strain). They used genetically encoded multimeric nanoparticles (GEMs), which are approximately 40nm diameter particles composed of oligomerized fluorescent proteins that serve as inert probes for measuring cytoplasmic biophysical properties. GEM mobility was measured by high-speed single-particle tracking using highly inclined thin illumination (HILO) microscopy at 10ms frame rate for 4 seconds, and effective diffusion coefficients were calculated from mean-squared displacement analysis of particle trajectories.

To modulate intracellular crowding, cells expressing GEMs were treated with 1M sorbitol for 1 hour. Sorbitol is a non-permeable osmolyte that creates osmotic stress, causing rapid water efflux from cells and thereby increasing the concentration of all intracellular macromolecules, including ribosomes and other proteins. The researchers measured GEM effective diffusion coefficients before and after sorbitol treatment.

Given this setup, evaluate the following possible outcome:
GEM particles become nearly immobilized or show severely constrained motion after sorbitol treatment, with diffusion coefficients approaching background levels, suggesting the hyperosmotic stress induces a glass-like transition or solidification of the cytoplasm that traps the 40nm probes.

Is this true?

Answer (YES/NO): NO